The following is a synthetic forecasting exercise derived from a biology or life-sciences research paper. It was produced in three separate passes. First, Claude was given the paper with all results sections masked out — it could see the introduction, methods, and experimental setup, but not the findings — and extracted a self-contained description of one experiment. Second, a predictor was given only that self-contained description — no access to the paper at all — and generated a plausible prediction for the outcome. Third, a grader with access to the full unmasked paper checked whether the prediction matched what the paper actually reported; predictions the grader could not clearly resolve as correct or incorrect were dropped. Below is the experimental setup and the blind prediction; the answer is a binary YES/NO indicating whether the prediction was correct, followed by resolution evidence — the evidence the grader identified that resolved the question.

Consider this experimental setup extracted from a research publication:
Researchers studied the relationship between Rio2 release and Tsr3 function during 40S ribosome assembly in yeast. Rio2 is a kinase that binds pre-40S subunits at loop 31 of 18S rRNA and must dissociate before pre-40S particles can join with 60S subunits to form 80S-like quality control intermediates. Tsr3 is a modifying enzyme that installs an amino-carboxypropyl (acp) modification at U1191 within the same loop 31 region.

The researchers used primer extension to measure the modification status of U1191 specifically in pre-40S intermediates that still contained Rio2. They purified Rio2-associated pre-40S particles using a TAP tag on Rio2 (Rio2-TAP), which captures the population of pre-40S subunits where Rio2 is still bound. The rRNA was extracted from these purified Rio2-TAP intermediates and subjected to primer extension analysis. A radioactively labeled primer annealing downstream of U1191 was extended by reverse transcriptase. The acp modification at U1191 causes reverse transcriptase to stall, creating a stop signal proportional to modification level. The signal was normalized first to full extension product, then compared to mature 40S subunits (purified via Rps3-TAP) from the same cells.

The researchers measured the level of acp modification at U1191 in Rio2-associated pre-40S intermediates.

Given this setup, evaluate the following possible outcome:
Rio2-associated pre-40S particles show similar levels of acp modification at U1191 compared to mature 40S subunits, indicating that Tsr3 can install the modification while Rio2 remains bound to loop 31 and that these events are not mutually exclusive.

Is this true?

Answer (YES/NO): NO